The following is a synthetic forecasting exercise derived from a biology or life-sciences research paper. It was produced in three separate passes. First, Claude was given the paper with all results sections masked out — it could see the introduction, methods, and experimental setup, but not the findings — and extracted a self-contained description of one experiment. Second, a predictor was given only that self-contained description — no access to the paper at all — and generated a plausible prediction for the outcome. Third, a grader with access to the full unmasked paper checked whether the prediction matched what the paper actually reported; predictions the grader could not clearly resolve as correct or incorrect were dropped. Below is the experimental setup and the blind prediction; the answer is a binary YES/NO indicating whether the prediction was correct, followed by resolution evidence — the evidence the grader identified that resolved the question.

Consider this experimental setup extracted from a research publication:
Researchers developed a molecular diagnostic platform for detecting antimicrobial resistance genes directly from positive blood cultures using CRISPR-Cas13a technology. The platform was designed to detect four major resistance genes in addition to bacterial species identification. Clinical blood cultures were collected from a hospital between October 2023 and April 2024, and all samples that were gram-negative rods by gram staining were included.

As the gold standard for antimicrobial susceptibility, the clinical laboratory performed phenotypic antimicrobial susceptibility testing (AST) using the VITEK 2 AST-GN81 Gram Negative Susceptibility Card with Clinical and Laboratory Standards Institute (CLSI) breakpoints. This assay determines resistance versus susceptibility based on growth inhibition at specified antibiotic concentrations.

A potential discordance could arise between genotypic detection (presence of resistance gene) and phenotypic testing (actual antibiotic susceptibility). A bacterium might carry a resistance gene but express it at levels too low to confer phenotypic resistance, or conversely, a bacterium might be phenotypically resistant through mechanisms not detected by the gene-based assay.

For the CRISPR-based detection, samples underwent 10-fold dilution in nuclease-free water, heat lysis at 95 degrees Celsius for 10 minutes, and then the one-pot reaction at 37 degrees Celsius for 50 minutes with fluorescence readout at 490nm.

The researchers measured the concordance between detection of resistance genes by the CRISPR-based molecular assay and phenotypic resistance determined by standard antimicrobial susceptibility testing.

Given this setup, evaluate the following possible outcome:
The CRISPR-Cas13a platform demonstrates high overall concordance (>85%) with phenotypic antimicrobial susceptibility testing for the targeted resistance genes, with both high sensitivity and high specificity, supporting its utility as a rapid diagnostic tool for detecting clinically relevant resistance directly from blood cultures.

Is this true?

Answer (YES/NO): NO